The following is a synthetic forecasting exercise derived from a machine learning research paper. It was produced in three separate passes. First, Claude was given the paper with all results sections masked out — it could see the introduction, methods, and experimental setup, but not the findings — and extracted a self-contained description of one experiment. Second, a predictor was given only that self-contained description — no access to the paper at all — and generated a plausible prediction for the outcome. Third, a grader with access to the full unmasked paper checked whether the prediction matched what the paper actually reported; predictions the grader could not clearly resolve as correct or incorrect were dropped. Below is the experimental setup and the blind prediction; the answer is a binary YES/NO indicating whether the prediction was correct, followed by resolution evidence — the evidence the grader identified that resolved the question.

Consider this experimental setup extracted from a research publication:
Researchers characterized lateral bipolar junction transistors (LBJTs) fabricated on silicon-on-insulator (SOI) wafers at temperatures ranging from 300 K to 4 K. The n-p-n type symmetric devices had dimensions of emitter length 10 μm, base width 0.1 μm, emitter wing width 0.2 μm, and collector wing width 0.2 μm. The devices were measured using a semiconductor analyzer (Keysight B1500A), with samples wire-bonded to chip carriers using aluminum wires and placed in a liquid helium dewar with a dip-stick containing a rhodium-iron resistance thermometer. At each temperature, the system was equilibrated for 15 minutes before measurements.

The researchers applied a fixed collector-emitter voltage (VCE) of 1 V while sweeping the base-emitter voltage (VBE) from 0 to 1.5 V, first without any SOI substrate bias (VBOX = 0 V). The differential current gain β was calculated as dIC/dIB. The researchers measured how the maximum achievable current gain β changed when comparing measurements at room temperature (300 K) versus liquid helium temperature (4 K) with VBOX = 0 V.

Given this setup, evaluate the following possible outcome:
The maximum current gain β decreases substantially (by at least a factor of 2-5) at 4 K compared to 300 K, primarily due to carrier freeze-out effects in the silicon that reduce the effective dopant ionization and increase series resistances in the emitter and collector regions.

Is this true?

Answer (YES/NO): YES